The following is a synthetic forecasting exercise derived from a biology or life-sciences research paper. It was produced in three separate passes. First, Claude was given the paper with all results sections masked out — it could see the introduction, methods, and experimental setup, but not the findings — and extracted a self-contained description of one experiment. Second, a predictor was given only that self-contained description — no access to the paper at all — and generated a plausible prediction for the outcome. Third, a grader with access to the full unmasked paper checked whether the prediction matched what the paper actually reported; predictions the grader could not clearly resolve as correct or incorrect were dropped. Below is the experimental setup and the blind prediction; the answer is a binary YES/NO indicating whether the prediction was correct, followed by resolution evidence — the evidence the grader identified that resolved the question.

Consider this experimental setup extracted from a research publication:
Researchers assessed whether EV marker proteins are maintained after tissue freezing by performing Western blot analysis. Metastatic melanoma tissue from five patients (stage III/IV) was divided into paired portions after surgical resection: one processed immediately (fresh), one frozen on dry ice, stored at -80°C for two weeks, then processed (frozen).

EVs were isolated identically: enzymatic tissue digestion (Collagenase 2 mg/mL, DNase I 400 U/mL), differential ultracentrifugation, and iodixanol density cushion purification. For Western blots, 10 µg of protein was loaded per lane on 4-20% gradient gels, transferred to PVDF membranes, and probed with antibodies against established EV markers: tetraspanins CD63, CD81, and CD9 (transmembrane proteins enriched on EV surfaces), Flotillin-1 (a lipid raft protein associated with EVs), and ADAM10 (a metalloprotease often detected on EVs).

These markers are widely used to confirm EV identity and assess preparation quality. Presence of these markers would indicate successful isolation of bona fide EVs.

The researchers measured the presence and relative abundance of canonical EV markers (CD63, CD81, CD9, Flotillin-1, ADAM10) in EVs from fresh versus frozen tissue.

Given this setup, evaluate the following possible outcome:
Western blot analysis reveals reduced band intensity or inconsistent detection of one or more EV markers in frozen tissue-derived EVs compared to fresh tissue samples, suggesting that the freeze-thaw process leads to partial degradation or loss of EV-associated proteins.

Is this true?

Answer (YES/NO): NO